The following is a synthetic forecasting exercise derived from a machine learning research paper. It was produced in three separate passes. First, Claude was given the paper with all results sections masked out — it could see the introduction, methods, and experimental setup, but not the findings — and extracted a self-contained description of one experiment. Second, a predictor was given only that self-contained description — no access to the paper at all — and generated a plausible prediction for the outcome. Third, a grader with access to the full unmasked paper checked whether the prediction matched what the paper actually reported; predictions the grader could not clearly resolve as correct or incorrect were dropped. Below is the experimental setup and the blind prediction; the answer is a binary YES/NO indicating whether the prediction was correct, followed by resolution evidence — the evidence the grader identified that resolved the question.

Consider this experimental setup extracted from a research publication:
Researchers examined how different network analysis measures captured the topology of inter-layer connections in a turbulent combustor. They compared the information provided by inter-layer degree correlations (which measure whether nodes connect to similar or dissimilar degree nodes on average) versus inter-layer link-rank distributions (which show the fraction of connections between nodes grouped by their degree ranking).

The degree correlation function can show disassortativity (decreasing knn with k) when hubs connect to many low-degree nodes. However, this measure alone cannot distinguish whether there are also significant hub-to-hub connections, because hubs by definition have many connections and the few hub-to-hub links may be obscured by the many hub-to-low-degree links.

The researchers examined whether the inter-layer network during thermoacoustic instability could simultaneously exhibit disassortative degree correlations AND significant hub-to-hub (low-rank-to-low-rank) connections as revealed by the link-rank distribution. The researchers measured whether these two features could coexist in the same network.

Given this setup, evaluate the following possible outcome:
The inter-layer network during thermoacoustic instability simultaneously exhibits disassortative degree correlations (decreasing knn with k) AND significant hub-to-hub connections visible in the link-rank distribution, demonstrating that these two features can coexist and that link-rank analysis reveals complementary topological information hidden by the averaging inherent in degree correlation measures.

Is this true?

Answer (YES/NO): NO